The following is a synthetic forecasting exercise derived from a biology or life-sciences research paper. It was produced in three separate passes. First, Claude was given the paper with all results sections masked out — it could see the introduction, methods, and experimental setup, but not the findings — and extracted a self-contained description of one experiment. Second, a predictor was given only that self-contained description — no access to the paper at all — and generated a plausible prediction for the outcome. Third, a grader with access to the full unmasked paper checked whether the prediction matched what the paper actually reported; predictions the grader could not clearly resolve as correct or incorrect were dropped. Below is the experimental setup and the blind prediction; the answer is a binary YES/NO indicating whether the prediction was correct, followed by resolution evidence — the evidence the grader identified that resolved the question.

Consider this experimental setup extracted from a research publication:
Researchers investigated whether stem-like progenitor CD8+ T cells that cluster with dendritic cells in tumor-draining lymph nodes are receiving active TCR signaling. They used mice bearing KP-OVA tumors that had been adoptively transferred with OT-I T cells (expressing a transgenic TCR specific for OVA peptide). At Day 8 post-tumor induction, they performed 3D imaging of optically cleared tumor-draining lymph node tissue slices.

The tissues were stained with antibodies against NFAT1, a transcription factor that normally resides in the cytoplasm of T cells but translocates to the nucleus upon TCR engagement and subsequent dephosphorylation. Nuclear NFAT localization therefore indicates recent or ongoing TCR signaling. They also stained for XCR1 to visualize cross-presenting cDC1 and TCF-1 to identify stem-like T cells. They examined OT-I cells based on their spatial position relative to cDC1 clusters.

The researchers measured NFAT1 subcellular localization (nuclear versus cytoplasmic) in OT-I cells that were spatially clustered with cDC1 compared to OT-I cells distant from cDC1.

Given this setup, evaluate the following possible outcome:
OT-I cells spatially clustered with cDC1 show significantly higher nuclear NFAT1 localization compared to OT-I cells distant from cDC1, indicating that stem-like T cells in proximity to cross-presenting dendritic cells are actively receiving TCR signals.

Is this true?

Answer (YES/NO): YES